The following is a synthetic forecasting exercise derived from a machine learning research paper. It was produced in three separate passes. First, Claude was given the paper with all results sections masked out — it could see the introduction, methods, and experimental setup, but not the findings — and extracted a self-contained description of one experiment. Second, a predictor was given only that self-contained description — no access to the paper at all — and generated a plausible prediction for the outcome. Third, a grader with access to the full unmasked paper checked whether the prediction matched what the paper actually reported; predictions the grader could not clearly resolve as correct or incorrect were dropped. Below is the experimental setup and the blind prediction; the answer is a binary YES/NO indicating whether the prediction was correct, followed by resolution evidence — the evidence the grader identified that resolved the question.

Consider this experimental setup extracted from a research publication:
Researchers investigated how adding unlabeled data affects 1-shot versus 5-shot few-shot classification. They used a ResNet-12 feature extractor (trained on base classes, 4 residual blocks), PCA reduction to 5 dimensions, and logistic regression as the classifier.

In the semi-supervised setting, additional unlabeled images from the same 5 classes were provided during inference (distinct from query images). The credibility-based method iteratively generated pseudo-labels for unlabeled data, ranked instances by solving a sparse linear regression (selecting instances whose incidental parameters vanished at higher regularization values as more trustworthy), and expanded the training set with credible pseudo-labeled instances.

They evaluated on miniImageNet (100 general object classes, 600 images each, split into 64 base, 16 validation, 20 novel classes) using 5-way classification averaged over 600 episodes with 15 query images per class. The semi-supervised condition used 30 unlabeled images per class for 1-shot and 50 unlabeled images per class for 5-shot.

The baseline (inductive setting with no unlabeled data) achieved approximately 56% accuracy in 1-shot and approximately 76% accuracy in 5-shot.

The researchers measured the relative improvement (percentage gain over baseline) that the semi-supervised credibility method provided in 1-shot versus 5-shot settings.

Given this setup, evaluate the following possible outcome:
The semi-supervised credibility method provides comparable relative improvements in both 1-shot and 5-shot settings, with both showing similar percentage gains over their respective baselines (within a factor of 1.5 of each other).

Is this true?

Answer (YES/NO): NO